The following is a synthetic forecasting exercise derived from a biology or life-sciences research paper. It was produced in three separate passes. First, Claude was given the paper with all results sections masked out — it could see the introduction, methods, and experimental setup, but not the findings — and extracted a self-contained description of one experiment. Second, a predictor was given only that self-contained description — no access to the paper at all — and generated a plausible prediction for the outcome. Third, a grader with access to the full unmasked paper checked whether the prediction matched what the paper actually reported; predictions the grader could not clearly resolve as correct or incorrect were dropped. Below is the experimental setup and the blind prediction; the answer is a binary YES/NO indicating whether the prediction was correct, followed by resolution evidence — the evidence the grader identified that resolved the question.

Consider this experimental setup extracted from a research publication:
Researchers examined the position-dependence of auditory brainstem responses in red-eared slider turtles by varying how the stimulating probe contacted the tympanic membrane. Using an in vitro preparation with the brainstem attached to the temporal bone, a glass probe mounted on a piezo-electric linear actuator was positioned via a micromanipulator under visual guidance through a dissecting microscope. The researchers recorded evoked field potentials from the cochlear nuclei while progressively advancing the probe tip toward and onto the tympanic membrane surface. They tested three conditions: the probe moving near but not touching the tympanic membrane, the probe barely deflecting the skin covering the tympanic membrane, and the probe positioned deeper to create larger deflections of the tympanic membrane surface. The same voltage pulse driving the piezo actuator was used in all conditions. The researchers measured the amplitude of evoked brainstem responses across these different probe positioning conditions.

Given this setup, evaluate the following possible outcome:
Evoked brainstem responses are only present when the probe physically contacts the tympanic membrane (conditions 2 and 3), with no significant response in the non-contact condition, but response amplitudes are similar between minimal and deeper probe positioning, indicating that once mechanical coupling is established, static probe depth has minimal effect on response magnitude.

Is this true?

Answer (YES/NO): NO